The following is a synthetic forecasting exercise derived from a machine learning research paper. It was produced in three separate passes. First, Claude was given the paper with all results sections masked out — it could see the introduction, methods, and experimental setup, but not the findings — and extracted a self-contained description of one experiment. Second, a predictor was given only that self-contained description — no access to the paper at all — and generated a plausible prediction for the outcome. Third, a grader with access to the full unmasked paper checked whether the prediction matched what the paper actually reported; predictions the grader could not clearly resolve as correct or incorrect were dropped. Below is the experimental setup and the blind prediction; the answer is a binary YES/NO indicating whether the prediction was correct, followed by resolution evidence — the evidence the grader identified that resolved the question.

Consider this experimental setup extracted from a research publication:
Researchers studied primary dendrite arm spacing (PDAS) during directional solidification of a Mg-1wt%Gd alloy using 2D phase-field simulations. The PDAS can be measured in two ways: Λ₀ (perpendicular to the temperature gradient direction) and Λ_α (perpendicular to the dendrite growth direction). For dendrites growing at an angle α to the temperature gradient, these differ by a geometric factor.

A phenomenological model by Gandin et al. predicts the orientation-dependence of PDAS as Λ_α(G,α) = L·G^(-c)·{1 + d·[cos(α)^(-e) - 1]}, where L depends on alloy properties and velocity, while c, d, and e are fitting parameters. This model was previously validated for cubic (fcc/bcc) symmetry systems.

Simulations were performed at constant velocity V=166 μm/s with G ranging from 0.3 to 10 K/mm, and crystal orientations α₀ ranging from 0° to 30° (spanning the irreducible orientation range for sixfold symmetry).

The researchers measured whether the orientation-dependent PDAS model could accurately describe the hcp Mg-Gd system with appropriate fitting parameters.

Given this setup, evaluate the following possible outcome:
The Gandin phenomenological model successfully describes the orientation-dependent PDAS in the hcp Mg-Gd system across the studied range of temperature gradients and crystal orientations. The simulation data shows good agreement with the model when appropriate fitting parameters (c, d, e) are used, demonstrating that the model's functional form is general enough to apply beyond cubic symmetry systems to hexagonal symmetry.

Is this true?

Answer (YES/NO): NO